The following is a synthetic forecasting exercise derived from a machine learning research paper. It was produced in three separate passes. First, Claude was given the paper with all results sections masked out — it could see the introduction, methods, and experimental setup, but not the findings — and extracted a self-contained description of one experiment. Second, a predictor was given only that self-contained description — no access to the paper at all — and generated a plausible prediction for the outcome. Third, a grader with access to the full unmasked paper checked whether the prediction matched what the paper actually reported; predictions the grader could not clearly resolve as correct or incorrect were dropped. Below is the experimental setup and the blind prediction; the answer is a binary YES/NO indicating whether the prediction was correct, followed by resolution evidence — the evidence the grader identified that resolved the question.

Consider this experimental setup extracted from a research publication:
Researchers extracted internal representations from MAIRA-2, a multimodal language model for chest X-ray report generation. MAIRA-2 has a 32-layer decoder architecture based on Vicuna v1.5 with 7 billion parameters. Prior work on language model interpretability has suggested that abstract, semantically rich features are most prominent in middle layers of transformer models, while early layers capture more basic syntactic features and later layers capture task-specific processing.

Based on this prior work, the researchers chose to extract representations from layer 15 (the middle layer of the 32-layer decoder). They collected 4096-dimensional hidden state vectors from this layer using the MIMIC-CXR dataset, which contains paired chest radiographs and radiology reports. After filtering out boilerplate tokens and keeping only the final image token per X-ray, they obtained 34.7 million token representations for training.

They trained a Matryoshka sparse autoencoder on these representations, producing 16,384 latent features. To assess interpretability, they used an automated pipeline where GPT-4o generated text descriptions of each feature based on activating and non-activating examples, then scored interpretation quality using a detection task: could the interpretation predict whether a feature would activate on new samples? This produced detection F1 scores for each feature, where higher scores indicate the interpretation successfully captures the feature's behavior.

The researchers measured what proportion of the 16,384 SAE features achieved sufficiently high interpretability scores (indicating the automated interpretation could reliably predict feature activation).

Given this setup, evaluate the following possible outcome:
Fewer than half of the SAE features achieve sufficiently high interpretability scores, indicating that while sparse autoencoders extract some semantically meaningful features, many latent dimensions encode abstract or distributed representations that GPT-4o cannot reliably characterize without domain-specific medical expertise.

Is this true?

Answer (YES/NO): YES